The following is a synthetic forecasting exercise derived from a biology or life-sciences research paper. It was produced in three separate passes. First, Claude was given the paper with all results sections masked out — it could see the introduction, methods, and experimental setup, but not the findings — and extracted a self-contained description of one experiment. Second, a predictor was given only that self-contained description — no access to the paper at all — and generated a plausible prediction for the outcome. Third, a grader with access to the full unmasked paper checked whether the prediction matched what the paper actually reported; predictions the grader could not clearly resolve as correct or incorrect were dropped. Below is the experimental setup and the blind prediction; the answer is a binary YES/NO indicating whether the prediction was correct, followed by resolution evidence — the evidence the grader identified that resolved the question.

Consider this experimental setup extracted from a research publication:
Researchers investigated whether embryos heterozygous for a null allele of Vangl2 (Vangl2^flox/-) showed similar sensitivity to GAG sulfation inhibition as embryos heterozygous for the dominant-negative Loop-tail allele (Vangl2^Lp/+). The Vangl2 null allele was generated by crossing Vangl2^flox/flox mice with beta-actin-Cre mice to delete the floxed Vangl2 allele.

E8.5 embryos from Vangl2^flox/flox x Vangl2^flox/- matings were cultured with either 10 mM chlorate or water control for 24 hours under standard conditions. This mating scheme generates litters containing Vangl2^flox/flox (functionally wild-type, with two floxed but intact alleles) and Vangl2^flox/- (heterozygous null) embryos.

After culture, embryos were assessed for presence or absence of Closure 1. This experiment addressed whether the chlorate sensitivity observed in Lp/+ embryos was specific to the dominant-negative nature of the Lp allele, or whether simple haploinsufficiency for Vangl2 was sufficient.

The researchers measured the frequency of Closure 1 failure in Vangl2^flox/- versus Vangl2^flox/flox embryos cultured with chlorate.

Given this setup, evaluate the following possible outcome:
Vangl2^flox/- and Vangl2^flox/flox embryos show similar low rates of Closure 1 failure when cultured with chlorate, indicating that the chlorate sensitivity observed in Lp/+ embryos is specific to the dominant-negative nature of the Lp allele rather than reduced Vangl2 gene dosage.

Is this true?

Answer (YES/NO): NO